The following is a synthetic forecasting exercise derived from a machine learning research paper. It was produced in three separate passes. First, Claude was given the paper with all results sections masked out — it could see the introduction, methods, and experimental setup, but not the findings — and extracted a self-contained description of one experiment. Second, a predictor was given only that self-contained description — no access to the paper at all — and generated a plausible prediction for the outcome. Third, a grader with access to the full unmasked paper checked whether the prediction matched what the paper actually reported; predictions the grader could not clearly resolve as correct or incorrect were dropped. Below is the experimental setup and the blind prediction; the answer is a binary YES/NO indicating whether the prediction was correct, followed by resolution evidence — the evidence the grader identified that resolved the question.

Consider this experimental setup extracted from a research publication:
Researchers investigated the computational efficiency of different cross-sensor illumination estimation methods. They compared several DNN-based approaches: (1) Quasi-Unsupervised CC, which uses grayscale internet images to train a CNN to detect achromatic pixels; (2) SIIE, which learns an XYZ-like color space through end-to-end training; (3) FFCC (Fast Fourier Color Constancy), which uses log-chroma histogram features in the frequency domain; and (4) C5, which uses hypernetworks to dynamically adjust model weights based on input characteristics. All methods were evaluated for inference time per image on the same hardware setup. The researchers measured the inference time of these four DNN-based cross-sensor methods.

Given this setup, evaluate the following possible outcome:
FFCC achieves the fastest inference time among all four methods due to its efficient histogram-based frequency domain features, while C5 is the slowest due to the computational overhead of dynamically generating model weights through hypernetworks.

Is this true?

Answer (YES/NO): NO